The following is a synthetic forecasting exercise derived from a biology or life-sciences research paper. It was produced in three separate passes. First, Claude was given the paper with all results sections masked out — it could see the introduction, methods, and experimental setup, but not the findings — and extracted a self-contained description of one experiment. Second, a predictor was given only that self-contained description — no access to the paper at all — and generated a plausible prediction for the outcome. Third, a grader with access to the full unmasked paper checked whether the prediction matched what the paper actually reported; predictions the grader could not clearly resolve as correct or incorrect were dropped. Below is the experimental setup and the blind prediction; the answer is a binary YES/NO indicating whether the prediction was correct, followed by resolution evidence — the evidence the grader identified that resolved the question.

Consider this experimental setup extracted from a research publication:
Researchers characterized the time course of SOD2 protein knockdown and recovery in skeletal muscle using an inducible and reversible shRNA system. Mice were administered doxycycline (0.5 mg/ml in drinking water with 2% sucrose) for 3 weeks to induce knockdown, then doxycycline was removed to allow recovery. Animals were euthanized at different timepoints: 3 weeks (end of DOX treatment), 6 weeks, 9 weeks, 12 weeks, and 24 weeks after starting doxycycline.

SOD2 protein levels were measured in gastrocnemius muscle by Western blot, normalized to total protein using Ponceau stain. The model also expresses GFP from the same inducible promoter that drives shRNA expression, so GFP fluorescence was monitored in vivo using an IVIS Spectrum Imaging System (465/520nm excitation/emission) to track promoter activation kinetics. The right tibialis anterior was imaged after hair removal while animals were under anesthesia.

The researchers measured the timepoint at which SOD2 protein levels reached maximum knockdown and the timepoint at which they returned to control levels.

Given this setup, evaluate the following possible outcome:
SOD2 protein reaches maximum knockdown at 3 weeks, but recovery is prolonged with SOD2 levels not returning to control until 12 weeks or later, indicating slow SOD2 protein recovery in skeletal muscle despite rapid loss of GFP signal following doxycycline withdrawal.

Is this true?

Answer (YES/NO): NO